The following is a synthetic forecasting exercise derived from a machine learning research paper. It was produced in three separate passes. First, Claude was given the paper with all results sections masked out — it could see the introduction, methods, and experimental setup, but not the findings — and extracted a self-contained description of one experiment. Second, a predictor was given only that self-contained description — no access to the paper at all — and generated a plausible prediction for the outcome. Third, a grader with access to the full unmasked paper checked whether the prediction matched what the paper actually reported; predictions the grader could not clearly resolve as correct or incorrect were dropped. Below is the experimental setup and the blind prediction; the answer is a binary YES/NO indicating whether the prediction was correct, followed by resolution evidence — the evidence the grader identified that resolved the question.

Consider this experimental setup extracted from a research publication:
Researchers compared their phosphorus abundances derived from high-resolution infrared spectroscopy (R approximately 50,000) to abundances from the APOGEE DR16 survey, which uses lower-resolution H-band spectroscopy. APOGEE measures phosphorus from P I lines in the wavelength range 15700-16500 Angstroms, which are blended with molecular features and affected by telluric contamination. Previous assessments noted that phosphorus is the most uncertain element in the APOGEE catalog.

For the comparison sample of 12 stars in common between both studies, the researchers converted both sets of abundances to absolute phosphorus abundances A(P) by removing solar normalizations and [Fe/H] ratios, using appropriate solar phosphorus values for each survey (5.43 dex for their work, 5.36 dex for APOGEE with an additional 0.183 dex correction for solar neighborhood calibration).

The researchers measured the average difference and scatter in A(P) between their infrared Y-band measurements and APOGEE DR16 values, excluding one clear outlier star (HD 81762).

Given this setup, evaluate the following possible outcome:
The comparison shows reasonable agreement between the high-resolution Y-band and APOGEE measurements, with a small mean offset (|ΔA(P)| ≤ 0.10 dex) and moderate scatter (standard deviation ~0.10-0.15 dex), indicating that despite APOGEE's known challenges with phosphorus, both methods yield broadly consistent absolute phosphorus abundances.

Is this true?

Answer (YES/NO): NO